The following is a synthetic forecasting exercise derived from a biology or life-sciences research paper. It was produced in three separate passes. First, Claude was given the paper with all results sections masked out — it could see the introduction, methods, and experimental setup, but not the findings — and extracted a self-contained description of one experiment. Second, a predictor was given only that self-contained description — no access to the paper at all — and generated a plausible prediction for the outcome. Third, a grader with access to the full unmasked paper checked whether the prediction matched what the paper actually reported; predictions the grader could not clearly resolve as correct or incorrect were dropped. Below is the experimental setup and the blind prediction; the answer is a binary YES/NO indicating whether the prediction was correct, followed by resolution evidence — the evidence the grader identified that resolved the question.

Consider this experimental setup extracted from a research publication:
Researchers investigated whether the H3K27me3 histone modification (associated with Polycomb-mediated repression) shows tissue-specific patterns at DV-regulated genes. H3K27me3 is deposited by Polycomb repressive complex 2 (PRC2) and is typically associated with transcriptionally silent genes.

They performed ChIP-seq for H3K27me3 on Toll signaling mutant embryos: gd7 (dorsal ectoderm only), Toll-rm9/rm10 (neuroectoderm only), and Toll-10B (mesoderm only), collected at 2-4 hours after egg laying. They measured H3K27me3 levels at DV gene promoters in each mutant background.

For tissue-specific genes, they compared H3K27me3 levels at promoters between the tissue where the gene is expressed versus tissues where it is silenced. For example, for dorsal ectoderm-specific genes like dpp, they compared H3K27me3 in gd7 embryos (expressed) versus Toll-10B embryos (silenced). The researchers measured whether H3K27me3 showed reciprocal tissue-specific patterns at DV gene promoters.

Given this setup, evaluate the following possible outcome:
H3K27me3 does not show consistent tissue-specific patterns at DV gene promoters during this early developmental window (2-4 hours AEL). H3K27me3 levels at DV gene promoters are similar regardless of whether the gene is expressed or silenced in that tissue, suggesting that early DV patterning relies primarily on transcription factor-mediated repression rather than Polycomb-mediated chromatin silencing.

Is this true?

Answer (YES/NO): NO